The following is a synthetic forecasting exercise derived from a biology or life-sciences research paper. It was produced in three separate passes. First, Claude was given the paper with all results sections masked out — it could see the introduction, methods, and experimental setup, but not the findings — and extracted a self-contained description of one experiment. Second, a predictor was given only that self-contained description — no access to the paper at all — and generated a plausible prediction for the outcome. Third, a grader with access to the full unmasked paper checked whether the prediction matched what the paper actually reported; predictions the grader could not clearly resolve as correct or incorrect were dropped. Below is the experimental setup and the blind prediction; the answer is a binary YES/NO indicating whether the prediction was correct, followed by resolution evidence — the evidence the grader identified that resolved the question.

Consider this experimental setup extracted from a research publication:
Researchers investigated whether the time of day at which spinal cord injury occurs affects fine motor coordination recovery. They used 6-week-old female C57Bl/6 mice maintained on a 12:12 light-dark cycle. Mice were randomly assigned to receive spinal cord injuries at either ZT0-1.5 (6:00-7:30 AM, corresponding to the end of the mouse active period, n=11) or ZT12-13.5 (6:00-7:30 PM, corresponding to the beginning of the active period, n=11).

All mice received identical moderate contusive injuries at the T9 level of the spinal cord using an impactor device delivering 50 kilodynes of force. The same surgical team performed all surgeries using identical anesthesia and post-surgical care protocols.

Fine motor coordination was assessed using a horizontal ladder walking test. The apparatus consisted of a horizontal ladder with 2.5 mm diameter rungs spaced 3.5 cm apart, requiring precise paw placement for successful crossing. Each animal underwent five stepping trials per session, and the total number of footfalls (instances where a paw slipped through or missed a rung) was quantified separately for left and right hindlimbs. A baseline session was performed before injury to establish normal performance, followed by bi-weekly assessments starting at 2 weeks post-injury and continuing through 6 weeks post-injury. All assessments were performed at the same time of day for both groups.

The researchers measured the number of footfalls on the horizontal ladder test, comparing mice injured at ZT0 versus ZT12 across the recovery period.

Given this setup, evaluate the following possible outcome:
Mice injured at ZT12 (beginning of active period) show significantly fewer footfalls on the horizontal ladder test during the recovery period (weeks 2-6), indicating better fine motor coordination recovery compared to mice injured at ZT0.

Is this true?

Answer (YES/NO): NO